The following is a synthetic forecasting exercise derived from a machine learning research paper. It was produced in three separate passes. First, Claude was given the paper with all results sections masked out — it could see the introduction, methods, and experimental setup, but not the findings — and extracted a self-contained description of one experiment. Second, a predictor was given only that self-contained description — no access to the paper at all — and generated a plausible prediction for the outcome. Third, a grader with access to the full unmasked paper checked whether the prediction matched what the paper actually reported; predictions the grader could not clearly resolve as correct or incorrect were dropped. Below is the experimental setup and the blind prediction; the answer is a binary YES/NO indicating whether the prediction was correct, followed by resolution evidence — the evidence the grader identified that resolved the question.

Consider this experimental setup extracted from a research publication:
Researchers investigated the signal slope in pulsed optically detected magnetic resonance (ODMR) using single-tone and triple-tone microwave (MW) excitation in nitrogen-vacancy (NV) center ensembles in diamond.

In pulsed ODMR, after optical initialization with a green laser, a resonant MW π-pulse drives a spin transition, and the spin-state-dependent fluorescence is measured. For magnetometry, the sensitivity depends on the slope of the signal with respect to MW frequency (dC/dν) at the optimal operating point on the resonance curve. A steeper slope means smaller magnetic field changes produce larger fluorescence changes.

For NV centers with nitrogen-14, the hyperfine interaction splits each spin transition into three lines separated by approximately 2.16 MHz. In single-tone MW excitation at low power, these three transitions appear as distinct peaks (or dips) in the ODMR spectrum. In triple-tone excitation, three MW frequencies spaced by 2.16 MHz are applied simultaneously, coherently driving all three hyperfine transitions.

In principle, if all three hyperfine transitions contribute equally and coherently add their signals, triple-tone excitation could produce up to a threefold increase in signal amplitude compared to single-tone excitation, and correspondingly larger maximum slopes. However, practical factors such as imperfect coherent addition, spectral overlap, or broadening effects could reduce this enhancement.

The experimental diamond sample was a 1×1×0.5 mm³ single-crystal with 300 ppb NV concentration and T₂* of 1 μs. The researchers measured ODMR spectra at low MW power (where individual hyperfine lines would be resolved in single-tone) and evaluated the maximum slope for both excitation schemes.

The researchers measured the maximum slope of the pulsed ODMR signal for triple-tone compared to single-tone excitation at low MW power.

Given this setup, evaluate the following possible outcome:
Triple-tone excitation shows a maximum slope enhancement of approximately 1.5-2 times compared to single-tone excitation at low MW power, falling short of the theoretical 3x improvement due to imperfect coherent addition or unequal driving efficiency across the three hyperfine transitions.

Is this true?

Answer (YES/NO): NO